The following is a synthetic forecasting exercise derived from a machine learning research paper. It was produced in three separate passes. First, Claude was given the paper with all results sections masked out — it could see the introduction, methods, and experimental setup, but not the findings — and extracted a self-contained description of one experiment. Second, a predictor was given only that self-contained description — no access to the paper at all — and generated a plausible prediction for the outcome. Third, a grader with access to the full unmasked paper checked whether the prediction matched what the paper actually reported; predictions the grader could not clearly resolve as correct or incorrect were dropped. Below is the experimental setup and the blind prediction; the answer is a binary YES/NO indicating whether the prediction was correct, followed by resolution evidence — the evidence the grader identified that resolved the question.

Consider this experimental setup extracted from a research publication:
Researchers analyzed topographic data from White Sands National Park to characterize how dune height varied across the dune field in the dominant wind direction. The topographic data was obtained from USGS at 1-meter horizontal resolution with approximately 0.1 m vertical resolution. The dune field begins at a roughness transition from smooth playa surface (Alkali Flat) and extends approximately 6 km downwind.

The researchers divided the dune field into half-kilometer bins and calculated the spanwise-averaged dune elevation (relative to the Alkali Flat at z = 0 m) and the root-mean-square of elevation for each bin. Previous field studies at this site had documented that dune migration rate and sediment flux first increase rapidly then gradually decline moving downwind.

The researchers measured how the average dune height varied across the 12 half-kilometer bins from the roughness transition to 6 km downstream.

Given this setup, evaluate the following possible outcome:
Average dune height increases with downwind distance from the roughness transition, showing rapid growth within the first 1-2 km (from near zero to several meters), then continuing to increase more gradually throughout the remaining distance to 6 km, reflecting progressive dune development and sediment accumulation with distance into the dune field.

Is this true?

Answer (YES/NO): NO